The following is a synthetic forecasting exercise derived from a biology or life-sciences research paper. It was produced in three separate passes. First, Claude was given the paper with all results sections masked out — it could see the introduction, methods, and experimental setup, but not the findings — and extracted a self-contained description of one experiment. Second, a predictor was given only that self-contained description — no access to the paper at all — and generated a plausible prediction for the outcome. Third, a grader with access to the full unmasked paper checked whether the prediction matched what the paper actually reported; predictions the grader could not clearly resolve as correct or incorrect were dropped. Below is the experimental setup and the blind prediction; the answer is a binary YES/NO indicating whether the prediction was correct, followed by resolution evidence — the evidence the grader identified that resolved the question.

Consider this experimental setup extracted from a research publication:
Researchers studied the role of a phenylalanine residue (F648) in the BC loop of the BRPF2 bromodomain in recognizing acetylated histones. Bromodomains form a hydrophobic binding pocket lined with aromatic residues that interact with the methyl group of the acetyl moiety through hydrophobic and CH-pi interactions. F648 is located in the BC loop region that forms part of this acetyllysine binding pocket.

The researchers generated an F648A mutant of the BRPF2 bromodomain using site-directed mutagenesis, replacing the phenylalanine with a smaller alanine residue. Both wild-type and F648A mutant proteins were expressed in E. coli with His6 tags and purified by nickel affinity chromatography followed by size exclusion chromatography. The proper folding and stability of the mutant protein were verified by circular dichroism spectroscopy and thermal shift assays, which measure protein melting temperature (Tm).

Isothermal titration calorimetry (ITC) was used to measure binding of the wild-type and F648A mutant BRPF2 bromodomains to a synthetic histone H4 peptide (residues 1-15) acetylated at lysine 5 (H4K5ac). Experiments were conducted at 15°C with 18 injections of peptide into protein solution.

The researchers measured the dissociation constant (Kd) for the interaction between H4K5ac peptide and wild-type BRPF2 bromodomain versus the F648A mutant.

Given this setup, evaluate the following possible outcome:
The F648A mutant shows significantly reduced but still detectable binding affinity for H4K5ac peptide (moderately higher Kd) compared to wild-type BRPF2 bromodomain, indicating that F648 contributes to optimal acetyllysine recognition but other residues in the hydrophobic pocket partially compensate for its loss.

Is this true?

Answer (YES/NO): YES